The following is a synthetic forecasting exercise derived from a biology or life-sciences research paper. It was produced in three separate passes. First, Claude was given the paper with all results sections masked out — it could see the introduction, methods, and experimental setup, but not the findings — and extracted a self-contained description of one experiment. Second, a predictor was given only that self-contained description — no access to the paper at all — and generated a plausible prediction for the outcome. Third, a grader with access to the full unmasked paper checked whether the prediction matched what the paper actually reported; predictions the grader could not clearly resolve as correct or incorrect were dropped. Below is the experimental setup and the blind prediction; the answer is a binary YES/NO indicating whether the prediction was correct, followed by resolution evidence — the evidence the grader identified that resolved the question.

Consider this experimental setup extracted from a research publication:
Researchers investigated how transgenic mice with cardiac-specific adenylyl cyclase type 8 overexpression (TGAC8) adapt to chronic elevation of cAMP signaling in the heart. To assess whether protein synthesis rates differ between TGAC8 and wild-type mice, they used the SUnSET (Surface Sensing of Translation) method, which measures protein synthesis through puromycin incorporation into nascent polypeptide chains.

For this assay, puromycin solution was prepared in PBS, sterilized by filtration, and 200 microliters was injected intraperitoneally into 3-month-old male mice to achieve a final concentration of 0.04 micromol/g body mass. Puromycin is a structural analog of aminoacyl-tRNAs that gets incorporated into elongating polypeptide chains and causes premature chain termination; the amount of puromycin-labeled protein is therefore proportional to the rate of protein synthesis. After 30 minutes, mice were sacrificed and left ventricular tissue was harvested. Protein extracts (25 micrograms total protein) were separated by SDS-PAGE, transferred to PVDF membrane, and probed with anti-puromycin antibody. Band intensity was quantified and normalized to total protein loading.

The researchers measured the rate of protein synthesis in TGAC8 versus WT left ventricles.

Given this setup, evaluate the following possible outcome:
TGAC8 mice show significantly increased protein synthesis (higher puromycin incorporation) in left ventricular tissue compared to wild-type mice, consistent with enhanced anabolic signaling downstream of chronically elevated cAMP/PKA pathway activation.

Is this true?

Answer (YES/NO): YES